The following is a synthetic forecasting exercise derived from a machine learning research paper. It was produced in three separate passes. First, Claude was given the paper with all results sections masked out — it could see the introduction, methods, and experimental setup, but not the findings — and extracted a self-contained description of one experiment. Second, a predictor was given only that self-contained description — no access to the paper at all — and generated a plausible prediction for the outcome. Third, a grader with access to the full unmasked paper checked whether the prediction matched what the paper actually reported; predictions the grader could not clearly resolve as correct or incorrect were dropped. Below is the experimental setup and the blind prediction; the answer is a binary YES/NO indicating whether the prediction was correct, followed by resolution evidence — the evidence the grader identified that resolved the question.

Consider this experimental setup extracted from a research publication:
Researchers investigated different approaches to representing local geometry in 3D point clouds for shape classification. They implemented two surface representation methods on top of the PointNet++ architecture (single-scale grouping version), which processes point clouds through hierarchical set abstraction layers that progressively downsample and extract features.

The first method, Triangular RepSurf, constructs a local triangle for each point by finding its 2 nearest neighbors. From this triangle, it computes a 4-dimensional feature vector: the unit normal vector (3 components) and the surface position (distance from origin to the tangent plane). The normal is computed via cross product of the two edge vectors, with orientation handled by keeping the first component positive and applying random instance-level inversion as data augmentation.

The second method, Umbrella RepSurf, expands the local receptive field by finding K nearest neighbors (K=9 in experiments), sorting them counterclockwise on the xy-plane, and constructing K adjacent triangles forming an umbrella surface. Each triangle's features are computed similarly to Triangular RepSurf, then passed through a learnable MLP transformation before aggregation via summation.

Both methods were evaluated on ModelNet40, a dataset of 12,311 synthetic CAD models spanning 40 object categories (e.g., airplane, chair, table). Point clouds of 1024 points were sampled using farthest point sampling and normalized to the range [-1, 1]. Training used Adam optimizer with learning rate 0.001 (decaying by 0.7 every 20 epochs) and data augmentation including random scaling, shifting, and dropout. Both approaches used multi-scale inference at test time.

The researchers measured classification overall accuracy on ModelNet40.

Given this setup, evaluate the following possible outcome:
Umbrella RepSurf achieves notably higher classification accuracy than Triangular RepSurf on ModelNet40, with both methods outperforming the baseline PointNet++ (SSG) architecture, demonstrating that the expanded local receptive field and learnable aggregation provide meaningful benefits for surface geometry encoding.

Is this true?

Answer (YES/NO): NO